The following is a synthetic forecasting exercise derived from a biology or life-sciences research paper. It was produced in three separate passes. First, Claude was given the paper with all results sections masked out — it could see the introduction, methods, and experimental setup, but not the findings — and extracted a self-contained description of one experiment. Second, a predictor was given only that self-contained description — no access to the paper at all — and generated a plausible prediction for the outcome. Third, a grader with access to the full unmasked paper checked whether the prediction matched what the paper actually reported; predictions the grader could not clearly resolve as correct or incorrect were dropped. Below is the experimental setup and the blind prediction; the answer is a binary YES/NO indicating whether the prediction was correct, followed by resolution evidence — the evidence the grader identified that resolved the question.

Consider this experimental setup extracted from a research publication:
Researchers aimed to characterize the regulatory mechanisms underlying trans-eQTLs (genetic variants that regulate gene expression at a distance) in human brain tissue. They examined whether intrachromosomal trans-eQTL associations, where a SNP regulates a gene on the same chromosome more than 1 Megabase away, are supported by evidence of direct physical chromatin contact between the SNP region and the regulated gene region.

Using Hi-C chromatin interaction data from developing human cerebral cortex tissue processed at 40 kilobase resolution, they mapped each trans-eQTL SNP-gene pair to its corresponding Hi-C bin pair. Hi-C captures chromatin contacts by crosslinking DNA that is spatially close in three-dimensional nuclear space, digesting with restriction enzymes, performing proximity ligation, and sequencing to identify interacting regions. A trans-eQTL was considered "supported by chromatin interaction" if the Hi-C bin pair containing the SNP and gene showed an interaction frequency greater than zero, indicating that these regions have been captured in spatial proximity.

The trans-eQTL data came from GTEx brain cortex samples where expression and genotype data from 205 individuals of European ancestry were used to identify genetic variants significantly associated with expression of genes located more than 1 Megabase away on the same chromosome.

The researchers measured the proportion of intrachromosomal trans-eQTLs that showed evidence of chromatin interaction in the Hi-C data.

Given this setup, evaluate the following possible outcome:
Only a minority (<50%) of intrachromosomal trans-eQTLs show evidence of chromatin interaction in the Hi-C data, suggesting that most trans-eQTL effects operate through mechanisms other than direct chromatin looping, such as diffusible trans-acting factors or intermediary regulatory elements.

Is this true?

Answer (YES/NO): NO